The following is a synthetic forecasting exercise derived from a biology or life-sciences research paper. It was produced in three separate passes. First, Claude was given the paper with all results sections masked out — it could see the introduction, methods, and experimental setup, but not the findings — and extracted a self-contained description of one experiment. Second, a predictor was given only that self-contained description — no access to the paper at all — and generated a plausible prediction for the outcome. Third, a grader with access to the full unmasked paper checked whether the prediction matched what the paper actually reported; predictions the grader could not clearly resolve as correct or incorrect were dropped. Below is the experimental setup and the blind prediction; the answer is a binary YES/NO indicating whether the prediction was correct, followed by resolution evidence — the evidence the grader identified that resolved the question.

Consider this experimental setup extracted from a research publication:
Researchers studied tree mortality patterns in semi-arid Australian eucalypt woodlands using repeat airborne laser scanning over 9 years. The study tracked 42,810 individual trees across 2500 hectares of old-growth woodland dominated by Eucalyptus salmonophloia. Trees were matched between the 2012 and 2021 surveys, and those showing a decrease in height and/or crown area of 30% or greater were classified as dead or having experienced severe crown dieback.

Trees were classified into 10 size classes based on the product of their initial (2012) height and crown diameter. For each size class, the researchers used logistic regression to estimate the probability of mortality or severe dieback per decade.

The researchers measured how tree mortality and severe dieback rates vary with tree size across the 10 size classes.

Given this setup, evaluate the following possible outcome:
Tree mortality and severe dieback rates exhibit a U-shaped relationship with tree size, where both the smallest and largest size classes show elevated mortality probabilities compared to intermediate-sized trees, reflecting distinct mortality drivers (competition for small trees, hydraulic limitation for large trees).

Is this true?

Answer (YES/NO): NO